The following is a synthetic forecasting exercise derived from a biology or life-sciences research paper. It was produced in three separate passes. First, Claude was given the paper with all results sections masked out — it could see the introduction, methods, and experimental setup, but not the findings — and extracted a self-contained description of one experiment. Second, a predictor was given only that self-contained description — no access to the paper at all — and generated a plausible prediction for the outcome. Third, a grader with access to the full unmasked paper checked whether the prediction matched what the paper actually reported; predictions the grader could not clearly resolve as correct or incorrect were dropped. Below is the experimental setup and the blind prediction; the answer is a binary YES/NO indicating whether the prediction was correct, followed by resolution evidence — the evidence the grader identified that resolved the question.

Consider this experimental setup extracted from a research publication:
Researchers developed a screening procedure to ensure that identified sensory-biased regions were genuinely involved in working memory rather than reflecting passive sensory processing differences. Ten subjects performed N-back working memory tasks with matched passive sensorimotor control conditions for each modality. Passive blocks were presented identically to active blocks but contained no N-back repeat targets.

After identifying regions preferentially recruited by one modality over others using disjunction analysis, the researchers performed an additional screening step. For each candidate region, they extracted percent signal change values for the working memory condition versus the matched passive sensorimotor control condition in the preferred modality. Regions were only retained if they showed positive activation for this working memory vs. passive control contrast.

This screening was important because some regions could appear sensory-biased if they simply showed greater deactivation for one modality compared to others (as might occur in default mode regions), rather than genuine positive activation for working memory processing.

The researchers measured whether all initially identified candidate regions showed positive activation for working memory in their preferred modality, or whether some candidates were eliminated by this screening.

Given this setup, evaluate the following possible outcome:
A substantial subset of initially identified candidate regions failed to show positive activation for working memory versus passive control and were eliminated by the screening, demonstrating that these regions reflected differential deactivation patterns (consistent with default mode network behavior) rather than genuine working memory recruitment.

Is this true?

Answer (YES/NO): NO